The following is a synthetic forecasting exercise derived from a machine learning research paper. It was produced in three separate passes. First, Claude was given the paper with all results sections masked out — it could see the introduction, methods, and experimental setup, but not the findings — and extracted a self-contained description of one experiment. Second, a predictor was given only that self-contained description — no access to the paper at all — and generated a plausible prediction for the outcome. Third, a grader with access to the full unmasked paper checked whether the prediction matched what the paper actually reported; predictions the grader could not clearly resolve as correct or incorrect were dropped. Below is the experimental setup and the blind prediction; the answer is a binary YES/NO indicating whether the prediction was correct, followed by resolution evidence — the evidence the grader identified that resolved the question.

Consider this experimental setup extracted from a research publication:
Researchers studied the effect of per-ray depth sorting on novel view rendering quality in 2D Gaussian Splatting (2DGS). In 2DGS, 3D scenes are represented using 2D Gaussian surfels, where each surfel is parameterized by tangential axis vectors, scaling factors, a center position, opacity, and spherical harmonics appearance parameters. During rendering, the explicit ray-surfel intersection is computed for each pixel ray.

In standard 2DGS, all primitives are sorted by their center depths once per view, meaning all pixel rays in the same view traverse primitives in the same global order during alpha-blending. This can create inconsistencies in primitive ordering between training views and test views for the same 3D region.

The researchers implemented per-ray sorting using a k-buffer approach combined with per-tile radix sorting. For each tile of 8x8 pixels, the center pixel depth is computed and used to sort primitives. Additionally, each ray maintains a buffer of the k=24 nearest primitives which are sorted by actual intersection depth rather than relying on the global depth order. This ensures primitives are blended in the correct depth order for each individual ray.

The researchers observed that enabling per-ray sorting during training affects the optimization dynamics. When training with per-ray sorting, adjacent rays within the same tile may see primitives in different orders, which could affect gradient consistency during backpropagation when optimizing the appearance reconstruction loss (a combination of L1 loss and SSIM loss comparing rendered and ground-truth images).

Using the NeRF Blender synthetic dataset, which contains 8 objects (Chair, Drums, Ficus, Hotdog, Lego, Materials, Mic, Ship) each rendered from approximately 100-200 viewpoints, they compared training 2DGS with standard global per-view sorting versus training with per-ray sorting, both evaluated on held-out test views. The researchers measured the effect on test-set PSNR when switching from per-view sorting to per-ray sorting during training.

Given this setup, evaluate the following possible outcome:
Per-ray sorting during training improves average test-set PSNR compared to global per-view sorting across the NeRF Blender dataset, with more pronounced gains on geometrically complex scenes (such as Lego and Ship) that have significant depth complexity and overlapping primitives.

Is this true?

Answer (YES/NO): NO